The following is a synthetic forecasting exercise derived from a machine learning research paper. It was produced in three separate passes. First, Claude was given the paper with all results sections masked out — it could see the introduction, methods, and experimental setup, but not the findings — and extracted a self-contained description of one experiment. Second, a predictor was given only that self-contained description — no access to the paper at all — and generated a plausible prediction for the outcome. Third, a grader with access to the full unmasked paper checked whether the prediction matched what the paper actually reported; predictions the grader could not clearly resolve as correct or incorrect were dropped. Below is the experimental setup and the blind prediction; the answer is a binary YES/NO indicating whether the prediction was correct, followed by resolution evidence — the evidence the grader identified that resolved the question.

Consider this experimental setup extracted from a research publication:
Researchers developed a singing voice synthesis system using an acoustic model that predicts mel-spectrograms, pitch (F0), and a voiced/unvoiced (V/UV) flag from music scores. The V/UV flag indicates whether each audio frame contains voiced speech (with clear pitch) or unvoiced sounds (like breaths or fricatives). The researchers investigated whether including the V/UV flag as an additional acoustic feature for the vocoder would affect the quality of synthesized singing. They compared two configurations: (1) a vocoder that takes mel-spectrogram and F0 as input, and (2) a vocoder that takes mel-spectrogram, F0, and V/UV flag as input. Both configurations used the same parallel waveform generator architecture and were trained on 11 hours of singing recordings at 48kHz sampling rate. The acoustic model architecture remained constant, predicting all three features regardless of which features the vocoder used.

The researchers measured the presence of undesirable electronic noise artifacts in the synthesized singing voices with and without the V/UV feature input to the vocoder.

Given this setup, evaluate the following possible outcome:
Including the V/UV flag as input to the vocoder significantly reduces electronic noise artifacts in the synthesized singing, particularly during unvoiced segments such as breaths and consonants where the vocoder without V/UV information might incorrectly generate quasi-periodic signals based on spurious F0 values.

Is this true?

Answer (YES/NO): YES